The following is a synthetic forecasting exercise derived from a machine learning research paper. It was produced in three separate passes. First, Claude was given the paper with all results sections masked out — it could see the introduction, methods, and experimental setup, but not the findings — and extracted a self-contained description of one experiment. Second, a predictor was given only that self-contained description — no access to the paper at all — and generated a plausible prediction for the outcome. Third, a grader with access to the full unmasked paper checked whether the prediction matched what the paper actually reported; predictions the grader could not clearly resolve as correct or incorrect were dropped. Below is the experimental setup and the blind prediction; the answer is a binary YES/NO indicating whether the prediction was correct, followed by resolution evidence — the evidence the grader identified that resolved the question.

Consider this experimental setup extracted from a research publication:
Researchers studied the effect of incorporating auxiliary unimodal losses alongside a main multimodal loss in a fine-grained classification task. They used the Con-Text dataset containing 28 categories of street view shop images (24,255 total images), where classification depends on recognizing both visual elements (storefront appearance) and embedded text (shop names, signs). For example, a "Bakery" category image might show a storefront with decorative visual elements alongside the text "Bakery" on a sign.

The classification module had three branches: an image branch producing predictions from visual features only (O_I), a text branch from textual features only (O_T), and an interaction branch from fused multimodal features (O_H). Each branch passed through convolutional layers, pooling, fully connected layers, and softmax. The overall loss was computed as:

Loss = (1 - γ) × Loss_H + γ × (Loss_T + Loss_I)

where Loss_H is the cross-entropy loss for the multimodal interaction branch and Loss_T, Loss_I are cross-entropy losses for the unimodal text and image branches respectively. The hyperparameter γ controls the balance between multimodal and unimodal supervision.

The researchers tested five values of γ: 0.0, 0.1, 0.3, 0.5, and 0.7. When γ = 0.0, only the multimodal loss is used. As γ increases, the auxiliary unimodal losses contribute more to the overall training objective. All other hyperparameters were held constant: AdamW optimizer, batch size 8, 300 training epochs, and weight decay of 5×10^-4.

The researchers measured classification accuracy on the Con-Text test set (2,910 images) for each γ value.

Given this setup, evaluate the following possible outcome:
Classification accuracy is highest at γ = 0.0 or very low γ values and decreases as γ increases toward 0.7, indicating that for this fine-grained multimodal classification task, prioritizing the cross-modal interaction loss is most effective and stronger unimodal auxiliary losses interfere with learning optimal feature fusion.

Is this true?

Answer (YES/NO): NO